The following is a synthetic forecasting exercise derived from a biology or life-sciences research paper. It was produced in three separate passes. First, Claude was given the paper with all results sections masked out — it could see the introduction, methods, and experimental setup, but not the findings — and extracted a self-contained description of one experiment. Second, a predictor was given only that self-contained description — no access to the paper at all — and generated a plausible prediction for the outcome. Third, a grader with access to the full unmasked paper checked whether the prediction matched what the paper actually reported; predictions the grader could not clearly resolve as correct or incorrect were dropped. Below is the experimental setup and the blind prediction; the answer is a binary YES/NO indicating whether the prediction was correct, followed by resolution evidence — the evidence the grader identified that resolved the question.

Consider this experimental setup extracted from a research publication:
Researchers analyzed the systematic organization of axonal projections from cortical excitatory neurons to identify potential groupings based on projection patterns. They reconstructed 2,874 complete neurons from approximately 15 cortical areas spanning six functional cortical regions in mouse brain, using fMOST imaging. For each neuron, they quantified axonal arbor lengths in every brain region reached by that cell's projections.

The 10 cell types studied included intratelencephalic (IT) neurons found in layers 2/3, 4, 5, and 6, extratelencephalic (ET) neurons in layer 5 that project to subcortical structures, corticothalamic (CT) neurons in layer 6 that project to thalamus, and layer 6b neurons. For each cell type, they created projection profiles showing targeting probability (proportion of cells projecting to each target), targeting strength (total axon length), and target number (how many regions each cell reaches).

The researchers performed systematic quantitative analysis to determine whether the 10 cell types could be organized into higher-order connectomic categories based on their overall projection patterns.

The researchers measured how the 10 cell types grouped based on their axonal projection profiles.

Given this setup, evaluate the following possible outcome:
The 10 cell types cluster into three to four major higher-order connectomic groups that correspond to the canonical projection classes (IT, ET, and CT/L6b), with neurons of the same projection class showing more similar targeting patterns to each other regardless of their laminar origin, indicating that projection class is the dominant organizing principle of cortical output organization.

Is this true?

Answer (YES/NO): NO